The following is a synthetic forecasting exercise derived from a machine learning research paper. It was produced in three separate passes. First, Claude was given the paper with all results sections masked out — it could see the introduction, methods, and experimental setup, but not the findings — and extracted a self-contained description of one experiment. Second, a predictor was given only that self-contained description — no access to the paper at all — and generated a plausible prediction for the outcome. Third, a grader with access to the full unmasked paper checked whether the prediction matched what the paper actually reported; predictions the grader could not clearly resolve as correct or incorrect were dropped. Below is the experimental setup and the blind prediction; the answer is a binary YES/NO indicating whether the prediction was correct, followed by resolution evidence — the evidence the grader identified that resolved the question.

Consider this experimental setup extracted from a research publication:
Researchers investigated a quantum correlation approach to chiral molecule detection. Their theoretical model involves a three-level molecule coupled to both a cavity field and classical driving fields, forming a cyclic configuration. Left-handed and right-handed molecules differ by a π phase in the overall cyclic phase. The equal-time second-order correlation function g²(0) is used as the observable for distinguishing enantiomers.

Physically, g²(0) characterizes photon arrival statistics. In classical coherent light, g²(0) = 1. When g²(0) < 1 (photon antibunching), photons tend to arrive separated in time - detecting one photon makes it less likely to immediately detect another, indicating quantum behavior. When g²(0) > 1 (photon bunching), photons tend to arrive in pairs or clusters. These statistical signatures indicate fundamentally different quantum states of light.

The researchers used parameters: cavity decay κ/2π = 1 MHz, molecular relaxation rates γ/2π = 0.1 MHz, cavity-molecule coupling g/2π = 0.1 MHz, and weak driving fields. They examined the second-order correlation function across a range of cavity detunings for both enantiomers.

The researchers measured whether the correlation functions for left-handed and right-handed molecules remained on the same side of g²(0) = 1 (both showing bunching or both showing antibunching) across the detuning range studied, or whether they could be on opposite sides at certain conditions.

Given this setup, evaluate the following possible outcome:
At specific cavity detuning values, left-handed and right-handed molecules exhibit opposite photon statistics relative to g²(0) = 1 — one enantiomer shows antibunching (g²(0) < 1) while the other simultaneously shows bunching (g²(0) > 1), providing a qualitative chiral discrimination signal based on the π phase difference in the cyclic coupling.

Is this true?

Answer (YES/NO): YES